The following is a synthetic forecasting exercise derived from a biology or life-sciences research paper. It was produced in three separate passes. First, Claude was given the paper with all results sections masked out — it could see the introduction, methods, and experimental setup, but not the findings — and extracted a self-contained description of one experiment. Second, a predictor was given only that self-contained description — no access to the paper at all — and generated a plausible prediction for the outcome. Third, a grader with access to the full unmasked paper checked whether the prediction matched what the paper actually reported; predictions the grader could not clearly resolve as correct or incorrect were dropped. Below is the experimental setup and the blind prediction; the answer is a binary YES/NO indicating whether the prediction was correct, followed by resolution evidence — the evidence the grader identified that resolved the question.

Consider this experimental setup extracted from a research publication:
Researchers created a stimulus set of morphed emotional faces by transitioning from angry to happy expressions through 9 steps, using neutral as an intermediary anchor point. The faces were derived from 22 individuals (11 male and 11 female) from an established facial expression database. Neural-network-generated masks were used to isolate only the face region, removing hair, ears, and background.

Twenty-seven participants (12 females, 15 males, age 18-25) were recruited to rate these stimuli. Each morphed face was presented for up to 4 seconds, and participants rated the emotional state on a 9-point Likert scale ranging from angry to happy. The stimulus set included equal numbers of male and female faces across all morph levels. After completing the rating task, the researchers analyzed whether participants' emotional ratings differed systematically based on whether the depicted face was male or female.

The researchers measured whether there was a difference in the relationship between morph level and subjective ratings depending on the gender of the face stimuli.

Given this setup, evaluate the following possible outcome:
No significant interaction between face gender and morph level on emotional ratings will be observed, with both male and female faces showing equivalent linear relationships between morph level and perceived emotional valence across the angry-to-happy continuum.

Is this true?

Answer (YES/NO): YES